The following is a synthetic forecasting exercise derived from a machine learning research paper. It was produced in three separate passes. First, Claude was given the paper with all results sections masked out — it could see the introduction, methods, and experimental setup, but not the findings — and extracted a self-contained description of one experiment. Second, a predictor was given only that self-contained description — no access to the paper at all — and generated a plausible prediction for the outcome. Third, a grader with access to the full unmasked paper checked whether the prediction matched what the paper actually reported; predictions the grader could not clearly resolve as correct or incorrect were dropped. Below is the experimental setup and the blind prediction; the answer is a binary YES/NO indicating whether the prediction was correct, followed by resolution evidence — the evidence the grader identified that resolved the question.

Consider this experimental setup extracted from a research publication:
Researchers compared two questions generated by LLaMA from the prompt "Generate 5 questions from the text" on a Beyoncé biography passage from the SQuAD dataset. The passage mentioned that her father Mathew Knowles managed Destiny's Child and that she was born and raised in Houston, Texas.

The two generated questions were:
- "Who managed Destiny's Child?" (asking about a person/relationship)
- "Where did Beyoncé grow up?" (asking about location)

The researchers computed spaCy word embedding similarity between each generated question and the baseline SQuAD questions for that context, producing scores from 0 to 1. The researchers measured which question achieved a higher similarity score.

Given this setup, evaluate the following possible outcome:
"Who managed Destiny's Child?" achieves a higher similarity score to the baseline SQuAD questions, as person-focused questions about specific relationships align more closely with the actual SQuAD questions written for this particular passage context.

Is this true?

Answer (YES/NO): YES